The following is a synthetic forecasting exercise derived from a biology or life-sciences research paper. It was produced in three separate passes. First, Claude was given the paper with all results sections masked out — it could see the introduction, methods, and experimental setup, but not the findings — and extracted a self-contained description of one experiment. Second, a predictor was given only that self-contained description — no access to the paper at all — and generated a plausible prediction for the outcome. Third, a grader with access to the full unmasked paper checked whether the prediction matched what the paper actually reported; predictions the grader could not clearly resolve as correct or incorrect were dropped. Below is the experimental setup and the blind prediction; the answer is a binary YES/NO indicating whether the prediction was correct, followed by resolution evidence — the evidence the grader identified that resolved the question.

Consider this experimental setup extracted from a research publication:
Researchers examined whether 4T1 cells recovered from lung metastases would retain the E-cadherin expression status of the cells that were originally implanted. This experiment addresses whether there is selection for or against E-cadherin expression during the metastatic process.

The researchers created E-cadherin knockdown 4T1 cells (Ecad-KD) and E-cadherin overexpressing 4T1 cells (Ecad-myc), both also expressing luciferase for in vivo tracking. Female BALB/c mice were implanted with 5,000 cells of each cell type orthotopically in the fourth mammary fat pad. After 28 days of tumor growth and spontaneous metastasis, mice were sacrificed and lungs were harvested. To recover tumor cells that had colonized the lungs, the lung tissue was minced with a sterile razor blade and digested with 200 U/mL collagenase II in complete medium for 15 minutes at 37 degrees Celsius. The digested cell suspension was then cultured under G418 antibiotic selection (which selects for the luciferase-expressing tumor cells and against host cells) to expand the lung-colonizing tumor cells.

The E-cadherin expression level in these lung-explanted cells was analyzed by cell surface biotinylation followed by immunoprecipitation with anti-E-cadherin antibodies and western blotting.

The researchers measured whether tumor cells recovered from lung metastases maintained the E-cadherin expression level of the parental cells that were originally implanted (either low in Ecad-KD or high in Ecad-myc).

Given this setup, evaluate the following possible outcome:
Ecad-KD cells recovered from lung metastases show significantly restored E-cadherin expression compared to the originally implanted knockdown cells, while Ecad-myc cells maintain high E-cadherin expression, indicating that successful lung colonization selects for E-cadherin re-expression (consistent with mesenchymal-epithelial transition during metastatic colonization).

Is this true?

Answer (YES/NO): NO